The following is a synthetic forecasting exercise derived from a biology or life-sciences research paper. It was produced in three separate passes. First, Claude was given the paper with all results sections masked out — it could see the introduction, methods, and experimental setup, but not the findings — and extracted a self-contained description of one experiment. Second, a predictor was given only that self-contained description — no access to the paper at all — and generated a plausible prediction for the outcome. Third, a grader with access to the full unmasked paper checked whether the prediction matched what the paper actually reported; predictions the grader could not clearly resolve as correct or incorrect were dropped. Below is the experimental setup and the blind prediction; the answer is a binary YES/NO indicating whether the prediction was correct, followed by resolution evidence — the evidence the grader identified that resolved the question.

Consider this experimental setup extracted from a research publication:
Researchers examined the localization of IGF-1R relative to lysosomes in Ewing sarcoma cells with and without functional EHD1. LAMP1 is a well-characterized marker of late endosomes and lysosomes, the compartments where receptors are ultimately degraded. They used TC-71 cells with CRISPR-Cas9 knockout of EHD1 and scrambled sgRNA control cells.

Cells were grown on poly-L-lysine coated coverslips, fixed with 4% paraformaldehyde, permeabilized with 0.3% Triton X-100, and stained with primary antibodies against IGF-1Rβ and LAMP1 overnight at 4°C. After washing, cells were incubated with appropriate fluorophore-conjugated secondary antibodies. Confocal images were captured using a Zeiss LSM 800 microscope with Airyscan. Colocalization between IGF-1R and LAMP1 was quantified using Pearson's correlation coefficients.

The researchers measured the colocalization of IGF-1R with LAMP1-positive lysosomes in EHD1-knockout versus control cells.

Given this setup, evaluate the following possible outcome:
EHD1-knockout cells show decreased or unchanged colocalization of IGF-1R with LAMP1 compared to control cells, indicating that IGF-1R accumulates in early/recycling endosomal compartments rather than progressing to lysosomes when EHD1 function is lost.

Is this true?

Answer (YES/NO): NO